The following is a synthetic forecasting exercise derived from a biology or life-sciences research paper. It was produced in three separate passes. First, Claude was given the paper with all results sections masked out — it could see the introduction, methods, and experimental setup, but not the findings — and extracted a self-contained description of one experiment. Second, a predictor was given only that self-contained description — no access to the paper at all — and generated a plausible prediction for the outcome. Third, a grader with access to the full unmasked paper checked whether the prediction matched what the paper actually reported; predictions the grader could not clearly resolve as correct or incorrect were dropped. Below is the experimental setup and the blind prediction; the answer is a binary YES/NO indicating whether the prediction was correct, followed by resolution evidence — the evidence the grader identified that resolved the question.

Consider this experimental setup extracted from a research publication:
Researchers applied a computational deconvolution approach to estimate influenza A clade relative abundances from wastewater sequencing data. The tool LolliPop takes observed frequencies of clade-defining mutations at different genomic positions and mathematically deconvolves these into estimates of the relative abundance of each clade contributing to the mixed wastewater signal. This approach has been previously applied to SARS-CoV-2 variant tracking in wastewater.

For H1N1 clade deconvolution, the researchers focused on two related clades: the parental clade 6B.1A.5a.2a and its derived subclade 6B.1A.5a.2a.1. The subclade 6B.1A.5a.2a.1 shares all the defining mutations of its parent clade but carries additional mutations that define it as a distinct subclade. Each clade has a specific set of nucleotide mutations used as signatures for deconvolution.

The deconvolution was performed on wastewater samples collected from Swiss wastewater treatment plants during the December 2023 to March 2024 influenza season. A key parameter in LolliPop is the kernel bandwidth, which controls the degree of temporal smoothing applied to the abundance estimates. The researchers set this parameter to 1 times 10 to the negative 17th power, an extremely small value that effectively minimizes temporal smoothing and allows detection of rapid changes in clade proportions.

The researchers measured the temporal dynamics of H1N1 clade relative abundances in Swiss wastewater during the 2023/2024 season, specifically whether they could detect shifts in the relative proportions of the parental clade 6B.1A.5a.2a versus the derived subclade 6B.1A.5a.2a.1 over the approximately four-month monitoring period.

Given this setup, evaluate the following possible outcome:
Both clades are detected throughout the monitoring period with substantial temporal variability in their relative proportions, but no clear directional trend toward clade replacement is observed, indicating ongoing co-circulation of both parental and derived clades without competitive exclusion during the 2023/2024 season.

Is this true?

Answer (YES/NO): NO